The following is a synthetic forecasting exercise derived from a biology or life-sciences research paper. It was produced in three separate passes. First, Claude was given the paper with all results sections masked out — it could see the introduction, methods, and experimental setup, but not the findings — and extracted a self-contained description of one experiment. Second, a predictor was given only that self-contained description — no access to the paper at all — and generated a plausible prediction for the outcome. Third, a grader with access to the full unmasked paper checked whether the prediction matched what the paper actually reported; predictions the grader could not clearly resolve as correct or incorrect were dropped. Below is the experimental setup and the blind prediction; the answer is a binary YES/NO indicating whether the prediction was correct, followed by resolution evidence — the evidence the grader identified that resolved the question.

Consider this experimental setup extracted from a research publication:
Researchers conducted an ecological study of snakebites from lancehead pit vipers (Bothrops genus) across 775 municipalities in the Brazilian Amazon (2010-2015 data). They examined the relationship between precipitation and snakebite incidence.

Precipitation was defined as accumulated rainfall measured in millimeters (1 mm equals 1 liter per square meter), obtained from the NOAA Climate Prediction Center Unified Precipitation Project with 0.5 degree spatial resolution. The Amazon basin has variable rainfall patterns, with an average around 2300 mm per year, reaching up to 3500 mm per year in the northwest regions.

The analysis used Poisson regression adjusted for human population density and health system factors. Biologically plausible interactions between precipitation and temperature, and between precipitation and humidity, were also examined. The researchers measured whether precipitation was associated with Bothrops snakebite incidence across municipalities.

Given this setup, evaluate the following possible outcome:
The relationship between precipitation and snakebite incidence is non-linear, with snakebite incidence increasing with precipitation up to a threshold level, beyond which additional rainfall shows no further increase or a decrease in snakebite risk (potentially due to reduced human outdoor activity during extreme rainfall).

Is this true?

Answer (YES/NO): NO